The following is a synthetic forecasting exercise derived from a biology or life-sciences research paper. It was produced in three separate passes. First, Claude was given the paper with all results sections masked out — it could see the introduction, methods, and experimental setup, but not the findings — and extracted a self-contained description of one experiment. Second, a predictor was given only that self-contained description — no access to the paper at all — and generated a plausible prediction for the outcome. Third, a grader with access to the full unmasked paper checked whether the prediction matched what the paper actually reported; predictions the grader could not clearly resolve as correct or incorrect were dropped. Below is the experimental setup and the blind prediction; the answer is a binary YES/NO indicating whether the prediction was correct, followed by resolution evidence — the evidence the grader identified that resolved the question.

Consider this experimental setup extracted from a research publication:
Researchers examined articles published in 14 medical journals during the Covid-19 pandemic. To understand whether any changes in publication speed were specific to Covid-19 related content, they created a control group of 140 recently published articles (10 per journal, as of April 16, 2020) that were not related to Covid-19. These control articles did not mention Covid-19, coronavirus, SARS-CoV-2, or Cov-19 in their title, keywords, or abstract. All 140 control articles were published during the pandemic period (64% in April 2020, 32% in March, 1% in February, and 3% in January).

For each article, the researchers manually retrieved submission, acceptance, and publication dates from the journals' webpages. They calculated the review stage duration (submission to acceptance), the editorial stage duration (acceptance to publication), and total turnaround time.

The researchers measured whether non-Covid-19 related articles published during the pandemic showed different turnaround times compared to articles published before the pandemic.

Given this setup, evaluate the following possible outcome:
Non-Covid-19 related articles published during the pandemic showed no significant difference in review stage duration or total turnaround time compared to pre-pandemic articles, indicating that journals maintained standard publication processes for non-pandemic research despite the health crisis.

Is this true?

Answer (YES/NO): YES